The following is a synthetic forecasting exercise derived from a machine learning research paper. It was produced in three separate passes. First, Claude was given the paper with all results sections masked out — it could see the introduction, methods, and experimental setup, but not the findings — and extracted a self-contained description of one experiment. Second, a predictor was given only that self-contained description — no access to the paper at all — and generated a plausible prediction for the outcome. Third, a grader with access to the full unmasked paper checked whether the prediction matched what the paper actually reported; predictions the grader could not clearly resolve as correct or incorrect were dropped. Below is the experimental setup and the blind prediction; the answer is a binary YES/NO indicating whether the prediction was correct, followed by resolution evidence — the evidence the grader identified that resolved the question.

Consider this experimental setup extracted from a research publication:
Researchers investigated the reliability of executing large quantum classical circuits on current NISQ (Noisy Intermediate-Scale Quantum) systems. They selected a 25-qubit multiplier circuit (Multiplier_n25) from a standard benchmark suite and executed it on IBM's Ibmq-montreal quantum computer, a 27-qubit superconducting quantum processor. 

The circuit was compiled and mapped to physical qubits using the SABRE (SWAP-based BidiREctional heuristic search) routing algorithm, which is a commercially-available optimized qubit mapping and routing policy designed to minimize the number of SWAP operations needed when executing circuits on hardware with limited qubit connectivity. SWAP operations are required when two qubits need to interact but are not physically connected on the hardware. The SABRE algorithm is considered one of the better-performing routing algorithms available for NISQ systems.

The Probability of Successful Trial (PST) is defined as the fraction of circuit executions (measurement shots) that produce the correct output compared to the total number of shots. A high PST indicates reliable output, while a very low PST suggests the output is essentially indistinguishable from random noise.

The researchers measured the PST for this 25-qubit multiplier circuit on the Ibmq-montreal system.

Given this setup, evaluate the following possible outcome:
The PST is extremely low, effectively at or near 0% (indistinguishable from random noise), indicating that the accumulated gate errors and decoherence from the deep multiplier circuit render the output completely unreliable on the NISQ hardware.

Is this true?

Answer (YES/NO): YES